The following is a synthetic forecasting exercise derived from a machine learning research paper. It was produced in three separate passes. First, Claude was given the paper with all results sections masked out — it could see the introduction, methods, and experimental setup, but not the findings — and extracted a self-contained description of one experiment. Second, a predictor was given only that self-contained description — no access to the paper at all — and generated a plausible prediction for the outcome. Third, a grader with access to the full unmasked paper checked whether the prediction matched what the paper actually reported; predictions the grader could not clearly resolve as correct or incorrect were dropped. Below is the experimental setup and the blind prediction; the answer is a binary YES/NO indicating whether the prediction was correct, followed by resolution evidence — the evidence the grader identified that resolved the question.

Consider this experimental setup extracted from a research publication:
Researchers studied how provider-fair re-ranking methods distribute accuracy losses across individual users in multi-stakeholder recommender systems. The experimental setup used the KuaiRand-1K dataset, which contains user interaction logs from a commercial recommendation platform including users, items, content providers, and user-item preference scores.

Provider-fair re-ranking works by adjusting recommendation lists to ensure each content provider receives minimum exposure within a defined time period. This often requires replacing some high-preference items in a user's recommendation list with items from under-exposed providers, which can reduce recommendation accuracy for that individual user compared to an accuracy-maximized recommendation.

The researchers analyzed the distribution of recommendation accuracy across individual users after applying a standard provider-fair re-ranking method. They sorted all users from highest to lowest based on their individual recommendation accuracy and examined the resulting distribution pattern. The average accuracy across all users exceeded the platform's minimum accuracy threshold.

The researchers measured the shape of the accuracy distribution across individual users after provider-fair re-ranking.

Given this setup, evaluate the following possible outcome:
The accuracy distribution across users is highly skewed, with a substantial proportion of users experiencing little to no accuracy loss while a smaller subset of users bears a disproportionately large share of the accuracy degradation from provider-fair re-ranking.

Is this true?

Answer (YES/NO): YES